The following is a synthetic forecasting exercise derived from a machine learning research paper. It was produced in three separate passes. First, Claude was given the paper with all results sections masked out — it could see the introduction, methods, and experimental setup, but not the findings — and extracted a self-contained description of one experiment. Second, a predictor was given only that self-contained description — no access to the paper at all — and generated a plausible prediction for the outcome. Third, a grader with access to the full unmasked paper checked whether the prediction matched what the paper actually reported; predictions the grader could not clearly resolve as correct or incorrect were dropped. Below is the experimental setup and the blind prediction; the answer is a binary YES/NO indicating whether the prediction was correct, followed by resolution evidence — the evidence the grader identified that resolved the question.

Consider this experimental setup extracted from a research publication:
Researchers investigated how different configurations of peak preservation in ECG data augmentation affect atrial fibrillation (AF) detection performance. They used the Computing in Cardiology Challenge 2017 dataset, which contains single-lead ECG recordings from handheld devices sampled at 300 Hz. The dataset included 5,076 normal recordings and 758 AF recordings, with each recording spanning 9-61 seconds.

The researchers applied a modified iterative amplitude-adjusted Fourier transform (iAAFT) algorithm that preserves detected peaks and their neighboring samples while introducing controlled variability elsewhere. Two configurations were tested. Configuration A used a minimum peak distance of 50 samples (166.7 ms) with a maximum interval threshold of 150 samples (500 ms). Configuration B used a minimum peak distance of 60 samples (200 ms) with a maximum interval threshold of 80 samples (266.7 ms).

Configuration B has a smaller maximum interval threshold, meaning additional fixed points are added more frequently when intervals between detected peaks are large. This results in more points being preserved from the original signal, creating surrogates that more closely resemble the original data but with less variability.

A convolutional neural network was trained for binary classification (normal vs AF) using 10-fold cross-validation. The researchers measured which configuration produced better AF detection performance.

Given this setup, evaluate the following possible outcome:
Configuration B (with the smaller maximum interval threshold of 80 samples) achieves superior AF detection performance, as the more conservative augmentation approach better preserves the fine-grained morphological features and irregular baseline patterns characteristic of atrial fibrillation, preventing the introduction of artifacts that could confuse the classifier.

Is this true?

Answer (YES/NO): YES